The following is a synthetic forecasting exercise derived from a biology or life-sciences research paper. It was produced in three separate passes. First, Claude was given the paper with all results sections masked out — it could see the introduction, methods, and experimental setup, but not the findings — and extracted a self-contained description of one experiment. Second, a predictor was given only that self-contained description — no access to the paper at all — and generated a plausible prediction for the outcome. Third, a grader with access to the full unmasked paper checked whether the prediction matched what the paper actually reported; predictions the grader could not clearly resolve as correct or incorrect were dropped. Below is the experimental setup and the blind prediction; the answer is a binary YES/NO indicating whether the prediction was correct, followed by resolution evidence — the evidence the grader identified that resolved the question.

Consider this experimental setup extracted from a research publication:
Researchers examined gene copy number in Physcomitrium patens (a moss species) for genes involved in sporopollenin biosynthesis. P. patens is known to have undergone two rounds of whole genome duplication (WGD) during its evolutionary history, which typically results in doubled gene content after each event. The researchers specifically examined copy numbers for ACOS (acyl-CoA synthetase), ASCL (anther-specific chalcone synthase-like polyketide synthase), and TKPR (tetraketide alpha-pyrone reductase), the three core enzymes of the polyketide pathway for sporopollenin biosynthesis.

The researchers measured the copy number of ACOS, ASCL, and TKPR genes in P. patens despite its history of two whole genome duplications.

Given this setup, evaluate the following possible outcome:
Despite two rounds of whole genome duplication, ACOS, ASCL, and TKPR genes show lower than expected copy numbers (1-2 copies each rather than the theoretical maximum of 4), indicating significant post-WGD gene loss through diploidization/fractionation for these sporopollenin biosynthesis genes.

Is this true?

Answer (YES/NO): YES